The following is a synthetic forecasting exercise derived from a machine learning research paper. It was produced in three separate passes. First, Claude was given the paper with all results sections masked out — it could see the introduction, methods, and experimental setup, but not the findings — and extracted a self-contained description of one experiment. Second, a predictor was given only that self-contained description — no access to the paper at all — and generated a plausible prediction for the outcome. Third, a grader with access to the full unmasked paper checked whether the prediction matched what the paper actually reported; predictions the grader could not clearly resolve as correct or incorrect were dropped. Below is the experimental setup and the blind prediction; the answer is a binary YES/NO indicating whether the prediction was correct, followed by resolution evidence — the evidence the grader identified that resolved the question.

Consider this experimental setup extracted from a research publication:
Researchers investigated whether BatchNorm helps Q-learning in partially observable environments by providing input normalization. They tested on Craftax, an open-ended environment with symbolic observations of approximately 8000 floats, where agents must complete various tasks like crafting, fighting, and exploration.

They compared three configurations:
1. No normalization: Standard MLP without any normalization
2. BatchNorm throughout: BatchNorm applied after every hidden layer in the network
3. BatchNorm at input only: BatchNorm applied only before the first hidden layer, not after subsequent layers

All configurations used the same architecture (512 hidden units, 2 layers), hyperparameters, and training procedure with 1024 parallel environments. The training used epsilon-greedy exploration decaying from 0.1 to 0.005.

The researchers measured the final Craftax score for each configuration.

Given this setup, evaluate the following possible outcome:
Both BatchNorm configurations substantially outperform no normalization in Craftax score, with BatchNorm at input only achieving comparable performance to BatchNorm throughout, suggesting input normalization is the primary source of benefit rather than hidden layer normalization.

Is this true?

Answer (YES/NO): YES